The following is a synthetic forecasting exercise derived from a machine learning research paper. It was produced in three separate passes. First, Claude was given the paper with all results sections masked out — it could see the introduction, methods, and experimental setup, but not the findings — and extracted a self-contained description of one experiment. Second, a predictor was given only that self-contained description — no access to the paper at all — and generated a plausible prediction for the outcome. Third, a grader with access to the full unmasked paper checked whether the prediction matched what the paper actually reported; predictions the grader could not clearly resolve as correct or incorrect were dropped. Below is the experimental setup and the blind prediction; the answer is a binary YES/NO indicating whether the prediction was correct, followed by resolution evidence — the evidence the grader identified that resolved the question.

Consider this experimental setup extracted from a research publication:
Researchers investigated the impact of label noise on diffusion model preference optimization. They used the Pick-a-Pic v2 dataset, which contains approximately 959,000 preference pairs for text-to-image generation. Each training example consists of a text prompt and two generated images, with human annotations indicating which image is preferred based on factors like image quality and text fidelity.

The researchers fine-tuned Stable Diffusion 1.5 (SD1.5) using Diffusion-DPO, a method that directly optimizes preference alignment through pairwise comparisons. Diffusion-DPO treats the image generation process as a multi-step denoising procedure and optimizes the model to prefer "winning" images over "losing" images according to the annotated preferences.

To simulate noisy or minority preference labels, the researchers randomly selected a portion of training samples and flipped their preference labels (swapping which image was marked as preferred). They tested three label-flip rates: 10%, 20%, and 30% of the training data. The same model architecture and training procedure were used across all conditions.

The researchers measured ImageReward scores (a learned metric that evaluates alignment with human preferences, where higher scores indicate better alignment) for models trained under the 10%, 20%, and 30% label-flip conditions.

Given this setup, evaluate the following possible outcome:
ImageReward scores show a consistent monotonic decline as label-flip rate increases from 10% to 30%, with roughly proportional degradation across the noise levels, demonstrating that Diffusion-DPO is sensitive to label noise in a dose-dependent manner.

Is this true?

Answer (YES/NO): YES